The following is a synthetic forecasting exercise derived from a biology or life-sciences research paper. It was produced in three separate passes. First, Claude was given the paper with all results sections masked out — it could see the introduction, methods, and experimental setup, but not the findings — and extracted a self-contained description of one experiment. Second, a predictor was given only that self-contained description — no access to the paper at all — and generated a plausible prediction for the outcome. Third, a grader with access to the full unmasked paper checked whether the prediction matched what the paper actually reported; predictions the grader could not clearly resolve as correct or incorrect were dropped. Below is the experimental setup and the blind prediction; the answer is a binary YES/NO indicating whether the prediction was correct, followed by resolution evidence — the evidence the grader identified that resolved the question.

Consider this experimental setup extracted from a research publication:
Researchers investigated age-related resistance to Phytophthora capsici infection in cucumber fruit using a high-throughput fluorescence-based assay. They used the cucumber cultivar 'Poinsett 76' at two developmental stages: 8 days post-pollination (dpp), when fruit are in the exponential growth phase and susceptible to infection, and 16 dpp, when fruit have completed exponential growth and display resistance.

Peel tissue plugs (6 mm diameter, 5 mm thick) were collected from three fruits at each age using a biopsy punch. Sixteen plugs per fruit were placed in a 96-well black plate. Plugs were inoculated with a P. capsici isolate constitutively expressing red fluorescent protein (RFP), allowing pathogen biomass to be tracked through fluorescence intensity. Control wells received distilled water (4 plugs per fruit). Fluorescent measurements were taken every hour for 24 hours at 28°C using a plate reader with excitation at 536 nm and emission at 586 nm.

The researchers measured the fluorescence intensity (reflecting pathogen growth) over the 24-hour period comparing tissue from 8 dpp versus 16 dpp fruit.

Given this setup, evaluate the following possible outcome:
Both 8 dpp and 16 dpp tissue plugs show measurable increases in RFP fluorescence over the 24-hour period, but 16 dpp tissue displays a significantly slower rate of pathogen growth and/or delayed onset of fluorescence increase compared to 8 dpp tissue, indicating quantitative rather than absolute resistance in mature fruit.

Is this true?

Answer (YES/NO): NO